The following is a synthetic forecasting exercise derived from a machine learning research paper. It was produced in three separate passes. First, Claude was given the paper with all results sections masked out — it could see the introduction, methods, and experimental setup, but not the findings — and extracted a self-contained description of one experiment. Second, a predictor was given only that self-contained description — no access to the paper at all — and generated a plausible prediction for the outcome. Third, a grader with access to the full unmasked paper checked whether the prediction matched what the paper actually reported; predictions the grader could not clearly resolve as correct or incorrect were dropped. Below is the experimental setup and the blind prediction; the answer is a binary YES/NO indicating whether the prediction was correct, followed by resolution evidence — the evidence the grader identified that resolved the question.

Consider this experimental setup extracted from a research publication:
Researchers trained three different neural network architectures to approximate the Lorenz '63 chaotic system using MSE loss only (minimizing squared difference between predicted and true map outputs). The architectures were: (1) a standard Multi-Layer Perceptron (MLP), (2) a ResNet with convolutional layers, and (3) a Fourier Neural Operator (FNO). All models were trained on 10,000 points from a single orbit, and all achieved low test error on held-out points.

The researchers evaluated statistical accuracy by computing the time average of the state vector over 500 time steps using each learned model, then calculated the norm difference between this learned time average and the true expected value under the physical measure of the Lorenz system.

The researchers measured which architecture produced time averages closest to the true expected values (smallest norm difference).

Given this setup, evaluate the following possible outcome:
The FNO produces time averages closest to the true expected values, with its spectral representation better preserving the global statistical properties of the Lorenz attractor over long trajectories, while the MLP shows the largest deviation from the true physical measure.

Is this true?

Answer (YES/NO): NO